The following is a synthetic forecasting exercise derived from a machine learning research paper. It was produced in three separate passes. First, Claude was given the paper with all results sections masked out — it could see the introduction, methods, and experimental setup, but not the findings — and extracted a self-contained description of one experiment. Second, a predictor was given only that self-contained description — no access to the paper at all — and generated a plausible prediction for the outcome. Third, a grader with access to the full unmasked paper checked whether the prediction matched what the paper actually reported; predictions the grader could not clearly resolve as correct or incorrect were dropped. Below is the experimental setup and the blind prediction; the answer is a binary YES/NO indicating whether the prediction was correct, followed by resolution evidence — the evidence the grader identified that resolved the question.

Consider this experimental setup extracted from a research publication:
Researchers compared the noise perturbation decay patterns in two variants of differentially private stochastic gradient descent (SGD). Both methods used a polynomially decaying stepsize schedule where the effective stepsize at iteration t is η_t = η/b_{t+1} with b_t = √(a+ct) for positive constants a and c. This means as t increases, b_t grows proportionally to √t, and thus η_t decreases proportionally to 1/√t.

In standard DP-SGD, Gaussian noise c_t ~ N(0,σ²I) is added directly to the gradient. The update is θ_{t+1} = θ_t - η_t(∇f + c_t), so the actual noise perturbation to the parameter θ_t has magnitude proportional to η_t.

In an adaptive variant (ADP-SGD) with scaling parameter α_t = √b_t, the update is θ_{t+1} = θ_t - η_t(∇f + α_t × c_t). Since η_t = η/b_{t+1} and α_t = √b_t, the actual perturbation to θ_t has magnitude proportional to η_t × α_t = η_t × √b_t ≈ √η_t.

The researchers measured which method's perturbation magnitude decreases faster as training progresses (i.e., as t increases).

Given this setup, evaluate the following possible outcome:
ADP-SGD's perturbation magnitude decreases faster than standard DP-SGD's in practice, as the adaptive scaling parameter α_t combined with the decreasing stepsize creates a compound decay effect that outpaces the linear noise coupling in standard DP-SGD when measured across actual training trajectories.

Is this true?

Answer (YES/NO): NO